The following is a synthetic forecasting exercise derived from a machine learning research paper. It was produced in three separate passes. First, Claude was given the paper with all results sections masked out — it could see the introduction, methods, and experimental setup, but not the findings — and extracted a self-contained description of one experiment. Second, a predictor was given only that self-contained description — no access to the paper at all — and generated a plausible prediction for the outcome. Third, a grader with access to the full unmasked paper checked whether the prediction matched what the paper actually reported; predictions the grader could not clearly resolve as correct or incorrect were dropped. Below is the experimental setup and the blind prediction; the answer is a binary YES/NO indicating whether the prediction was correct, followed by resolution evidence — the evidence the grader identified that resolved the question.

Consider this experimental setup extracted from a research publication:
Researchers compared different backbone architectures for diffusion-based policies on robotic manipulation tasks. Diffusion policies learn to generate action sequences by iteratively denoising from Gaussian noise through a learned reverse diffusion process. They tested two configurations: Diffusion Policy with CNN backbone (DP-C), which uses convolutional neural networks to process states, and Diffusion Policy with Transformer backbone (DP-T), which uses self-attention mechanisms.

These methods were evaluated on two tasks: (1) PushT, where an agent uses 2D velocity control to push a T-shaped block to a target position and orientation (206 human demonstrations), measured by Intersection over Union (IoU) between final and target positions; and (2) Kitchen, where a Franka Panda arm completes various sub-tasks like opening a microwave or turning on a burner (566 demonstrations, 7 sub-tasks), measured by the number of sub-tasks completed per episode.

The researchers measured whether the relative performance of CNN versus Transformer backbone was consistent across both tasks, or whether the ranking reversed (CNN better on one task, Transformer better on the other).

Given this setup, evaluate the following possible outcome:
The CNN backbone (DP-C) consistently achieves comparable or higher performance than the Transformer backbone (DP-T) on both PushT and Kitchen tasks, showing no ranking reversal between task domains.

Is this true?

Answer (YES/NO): NO